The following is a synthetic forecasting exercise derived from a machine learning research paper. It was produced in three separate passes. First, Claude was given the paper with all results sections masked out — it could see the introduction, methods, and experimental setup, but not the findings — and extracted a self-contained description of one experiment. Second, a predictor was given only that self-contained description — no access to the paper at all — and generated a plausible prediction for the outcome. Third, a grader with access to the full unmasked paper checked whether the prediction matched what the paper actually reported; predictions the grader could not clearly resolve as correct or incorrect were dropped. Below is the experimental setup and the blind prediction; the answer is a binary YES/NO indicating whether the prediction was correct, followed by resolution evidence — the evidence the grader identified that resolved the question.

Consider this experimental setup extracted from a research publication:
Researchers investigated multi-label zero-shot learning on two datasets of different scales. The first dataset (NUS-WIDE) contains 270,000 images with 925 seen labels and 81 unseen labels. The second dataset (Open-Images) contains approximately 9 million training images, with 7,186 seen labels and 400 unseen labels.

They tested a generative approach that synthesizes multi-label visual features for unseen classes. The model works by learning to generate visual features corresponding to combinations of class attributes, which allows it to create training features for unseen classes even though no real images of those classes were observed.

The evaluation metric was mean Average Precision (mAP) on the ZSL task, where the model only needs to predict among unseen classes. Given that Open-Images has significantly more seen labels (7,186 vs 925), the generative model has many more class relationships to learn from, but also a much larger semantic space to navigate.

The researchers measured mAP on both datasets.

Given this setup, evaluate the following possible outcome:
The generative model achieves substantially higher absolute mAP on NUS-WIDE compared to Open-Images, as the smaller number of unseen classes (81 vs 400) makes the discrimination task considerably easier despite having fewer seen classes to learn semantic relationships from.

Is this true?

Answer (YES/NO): NO